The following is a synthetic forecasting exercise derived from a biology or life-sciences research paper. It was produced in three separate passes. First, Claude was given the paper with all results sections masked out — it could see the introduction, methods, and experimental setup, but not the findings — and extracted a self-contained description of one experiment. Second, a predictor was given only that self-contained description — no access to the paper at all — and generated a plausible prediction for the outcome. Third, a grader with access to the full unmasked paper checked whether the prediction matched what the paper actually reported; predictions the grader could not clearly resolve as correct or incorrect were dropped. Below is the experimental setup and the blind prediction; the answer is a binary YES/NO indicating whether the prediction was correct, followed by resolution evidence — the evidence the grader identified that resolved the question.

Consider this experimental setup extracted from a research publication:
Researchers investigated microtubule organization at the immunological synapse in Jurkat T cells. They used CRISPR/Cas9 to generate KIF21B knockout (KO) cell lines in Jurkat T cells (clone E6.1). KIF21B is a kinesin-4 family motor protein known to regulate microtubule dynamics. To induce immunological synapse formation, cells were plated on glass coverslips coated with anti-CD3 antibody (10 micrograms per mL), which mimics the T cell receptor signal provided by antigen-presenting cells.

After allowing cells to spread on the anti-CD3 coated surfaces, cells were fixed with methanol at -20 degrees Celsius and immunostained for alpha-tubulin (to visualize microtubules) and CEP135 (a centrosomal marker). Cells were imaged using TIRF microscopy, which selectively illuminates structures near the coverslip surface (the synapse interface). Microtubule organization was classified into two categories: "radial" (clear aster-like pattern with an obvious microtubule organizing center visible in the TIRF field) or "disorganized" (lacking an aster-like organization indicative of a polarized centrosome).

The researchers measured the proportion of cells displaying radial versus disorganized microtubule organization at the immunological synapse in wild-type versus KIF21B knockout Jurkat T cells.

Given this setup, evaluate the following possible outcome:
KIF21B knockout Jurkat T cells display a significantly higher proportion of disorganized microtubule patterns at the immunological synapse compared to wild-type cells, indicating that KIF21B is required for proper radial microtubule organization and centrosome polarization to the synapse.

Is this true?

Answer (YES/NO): YES